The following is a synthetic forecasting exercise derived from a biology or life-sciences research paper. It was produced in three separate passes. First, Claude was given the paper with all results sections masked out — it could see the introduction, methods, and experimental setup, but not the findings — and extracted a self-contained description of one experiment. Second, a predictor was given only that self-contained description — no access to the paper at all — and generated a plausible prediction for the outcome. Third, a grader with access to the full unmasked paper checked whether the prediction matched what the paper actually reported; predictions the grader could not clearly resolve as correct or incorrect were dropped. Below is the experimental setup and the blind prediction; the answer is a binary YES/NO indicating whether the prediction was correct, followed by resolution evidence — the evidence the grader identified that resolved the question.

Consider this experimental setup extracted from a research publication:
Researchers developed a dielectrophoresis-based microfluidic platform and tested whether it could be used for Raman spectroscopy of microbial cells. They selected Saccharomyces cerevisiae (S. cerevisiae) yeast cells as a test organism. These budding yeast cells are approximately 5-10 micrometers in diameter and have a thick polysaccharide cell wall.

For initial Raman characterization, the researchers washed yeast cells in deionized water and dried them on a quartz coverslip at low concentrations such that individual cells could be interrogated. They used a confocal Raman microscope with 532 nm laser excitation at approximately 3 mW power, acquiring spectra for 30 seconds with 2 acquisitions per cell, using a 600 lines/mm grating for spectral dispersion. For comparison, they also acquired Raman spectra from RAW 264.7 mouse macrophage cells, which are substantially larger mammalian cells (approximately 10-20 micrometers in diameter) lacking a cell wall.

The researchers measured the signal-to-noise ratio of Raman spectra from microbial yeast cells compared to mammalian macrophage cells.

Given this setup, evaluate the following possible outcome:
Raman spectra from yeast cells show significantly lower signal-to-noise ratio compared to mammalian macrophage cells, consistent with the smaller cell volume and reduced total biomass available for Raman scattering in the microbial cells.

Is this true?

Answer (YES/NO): YES